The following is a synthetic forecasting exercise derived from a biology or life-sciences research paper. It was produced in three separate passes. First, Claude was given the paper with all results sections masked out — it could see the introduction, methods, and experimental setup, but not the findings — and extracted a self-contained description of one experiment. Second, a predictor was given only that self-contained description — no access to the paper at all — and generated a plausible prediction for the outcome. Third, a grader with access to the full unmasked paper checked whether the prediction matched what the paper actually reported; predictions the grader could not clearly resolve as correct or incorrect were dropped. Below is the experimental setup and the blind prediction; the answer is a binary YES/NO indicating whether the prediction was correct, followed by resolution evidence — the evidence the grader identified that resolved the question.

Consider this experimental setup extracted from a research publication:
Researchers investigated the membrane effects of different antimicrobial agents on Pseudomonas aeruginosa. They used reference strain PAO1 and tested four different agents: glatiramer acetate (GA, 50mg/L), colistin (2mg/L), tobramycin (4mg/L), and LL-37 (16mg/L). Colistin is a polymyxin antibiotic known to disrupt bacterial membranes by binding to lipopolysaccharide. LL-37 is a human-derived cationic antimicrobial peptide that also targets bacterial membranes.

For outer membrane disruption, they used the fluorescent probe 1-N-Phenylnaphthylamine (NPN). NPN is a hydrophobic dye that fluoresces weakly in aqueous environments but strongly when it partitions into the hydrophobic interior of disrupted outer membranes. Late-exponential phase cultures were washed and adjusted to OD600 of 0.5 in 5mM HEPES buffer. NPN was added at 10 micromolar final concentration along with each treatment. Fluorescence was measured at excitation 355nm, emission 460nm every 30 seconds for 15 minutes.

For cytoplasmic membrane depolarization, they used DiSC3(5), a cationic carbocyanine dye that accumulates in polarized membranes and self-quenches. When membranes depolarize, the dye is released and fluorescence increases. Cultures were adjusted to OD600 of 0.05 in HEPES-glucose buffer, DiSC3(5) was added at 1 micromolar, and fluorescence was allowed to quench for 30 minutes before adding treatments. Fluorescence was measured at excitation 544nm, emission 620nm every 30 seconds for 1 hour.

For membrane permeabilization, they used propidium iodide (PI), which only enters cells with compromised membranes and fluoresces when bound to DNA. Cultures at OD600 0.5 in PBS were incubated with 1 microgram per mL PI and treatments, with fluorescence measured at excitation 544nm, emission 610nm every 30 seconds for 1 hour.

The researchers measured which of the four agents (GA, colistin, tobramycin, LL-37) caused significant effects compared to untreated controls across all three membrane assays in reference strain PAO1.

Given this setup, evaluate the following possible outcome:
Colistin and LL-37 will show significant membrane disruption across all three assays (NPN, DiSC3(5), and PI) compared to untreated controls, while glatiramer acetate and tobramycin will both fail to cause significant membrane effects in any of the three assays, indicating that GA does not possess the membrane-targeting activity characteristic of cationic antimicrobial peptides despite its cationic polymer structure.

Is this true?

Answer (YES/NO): NO